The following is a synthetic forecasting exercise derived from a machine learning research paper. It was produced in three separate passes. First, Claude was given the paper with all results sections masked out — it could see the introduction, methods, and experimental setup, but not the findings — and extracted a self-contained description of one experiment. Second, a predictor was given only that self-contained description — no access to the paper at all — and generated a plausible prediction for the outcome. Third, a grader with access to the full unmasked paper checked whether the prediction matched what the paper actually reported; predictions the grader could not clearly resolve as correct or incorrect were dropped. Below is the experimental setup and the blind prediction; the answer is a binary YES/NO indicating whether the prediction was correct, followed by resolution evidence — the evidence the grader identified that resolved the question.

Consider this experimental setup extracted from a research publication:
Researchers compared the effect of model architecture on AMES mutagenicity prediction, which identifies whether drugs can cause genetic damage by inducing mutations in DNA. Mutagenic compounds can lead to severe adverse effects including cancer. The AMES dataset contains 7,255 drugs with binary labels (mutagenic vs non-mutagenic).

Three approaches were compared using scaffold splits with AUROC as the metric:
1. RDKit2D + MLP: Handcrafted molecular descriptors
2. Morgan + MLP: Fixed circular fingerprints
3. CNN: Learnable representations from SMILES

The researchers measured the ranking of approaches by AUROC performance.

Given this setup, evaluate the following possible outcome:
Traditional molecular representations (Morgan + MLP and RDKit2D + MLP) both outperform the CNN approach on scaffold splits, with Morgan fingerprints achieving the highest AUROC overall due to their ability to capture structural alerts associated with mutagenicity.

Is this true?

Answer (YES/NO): NO